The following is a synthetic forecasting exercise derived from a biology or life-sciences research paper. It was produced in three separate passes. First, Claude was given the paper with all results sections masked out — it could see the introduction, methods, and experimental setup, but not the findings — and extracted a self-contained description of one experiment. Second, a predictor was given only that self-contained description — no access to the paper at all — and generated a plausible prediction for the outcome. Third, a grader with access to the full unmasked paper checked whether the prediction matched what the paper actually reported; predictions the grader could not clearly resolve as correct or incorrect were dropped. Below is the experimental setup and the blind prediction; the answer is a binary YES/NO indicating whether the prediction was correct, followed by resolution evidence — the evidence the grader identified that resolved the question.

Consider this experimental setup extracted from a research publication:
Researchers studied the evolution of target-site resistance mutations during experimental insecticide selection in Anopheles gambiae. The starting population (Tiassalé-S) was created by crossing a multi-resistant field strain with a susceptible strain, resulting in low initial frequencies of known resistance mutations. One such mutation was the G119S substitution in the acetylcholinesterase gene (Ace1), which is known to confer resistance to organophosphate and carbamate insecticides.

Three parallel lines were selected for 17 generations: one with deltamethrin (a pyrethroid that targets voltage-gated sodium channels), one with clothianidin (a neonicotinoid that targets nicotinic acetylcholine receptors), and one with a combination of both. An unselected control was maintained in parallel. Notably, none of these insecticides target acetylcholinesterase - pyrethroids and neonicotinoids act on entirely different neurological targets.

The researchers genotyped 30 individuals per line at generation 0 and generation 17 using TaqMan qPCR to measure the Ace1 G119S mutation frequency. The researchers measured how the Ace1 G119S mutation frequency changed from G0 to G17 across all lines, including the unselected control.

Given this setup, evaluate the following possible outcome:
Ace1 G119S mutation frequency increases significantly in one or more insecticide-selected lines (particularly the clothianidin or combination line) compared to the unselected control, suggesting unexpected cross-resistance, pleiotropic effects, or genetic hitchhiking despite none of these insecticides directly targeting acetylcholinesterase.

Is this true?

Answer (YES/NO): NO